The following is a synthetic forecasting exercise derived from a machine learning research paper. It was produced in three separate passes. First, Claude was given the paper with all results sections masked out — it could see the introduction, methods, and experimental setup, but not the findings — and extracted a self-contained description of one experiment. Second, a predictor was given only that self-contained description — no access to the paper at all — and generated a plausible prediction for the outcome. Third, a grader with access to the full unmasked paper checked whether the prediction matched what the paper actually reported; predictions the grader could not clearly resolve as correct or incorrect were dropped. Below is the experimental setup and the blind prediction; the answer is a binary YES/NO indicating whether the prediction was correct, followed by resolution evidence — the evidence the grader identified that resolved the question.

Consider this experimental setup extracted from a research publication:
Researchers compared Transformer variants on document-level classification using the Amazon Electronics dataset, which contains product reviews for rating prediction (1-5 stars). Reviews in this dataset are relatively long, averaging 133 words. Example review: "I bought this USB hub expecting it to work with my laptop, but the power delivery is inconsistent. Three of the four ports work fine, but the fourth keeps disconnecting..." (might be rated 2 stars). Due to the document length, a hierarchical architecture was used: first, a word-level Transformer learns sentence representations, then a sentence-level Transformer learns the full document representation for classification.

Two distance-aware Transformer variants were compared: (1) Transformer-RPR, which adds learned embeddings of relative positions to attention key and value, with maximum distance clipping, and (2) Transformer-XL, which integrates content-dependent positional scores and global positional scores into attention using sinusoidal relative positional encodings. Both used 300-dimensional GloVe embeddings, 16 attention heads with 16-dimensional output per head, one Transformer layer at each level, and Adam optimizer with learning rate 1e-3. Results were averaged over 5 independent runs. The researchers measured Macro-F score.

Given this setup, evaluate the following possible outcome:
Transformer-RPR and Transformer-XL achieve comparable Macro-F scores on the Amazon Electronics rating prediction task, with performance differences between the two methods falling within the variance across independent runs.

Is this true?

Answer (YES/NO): NO